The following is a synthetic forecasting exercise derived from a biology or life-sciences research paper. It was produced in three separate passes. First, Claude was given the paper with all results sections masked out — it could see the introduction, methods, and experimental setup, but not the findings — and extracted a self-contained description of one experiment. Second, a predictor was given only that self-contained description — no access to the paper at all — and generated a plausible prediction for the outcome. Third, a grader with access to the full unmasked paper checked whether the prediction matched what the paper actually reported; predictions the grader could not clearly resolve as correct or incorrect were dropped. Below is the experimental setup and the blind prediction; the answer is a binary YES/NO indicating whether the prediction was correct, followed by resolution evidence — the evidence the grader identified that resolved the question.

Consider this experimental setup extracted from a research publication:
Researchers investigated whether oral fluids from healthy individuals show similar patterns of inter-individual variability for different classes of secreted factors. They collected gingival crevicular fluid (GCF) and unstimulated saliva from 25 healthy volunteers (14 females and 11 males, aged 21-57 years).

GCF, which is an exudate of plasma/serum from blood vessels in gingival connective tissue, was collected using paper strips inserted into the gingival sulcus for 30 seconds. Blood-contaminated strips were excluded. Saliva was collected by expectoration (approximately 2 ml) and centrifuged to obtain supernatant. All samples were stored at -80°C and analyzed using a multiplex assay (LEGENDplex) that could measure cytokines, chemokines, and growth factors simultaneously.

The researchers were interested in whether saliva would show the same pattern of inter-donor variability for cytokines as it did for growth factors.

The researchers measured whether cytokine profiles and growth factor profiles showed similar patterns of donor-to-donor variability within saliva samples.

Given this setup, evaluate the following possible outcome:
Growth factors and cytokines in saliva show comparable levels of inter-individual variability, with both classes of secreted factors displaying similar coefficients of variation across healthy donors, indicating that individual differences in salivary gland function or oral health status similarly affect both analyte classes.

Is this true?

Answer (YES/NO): YES